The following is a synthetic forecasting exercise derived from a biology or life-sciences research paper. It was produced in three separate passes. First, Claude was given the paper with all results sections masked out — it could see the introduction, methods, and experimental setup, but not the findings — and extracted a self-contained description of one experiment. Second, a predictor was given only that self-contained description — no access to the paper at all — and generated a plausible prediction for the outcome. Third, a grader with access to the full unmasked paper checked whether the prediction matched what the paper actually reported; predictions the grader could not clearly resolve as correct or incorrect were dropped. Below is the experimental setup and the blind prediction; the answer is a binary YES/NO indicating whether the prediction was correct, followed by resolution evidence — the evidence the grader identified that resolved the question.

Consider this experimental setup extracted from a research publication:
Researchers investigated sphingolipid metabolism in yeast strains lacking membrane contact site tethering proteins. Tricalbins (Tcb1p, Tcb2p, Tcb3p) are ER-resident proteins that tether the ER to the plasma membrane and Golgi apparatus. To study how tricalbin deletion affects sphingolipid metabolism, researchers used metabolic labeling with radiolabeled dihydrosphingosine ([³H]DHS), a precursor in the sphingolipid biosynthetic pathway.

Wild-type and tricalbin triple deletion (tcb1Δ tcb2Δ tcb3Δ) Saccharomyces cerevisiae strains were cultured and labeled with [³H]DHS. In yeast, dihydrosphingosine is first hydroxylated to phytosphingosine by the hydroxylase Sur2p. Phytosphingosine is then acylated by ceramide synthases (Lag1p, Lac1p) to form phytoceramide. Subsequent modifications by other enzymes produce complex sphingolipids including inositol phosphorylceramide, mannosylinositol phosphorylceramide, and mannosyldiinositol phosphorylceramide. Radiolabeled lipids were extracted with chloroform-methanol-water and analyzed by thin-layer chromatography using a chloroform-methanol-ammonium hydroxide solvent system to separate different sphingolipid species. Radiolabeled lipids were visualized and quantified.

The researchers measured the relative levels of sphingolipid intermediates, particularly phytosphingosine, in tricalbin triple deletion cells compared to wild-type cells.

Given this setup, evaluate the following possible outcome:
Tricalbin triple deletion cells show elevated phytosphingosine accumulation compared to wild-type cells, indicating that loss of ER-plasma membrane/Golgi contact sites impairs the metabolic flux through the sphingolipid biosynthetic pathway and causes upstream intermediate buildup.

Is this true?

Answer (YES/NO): YES